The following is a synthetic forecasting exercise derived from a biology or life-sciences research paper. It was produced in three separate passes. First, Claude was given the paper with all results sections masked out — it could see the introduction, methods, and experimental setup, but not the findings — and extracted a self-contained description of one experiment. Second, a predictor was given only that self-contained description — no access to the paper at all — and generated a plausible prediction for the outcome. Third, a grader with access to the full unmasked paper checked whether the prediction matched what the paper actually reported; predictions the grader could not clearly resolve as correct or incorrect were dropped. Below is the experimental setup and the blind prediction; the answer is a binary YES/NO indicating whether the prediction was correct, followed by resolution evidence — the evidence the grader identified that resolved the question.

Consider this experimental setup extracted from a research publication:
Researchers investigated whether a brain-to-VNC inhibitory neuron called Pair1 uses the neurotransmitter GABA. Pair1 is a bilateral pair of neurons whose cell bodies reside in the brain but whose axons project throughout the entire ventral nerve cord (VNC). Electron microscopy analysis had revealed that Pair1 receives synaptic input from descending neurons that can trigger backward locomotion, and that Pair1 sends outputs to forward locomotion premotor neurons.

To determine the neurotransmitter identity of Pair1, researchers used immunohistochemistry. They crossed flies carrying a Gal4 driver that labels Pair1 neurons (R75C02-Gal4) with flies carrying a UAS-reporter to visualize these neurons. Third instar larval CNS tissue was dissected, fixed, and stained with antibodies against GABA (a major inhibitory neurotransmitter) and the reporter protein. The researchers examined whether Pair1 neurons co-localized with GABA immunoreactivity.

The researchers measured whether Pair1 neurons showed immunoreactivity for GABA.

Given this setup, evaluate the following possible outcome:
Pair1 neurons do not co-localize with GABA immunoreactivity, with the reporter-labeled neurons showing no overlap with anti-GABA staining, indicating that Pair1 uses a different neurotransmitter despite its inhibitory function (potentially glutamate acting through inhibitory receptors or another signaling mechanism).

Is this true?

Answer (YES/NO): NO